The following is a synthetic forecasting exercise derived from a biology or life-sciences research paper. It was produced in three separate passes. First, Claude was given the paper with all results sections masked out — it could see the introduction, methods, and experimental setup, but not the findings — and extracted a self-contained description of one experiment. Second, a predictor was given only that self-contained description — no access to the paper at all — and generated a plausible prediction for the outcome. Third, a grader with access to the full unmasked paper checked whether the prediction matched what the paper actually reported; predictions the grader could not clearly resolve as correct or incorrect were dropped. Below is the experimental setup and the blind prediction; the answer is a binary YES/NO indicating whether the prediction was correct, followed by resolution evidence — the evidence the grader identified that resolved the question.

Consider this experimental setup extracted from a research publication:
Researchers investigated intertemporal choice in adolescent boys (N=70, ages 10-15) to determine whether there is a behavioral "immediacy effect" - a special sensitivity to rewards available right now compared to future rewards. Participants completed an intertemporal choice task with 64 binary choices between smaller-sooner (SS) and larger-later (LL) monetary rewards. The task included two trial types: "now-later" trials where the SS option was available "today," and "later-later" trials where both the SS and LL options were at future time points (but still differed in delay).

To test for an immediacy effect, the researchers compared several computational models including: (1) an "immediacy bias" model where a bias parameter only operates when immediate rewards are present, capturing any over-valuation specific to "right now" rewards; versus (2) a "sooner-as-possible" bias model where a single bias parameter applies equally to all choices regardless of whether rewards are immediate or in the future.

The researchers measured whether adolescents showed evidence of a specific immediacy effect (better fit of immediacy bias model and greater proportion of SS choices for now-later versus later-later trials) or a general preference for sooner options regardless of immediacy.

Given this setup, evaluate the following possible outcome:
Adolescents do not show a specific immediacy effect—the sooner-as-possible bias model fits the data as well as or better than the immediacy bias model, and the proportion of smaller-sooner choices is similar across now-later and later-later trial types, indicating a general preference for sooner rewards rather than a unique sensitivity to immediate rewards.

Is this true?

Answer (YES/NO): YES